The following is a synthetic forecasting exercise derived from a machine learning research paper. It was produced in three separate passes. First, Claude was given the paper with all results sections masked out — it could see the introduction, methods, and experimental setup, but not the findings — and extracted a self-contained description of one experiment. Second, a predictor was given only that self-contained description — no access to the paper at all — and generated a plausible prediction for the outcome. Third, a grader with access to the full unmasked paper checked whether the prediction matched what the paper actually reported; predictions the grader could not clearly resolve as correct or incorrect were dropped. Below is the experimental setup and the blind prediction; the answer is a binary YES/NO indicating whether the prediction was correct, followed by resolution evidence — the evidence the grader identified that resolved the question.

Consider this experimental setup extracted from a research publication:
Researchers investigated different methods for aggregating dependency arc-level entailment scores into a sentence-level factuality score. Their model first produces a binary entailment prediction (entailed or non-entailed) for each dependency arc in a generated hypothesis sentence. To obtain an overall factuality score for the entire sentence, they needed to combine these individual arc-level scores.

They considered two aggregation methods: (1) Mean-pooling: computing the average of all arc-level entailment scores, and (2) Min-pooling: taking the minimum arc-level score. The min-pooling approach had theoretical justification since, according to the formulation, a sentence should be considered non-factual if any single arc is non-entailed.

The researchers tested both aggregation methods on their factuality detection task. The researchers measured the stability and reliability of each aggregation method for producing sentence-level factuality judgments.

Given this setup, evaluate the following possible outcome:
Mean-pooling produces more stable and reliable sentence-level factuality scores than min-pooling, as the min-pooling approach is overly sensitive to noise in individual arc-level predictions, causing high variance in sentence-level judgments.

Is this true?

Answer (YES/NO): YES